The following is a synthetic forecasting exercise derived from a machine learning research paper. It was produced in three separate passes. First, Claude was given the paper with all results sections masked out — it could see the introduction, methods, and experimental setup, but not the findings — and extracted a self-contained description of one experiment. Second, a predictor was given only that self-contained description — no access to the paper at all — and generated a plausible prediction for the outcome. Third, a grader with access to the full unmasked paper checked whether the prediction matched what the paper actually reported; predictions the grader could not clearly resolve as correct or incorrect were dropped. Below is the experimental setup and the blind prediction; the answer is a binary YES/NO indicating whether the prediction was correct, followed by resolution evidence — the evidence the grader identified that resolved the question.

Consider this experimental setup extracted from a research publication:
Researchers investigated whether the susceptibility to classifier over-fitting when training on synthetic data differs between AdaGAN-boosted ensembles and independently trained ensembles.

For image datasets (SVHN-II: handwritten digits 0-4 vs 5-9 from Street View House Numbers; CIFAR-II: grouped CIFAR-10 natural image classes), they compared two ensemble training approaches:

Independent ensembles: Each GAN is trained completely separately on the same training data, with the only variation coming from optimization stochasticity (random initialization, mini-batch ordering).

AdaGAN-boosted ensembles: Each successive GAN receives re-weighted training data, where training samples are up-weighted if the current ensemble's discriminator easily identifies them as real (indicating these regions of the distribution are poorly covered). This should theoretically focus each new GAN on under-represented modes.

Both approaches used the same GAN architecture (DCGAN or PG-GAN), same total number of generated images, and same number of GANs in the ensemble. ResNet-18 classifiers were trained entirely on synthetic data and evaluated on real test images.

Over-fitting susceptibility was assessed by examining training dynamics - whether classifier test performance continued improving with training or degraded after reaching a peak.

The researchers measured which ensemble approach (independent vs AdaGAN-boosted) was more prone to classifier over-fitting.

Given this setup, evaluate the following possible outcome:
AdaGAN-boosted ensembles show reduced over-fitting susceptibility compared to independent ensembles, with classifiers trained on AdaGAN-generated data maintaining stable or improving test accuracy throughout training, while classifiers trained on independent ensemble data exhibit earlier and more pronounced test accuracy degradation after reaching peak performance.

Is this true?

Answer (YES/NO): NO